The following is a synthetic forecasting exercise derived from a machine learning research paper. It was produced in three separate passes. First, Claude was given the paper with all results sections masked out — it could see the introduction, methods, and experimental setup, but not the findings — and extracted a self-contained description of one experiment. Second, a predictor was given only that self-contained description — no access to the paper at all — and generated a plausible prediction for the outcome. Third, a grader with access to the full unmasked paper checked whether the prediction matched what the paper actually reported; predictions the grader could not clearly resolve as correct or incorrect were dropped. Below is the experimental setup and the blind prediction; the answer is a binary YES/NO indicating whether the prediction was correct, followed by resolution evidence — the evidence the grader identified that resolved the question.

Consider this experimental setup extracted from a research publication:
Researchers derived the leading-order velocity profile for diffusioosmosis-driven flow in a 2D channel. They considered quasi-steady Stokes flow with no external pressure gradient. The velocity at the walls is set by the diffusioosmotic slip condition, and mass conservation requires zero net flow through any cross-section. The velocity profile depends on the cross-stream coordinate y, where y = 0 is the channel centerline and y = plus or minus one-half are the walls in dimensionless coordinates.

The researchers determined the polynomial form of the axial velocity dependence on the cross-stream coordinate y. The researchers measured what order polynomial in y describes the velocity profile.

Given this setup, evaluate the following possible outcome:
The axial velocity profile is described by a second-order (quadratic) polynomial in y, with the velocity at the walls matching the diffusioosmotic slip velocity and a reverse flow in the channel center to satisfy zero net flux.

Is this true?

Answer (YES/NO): YES